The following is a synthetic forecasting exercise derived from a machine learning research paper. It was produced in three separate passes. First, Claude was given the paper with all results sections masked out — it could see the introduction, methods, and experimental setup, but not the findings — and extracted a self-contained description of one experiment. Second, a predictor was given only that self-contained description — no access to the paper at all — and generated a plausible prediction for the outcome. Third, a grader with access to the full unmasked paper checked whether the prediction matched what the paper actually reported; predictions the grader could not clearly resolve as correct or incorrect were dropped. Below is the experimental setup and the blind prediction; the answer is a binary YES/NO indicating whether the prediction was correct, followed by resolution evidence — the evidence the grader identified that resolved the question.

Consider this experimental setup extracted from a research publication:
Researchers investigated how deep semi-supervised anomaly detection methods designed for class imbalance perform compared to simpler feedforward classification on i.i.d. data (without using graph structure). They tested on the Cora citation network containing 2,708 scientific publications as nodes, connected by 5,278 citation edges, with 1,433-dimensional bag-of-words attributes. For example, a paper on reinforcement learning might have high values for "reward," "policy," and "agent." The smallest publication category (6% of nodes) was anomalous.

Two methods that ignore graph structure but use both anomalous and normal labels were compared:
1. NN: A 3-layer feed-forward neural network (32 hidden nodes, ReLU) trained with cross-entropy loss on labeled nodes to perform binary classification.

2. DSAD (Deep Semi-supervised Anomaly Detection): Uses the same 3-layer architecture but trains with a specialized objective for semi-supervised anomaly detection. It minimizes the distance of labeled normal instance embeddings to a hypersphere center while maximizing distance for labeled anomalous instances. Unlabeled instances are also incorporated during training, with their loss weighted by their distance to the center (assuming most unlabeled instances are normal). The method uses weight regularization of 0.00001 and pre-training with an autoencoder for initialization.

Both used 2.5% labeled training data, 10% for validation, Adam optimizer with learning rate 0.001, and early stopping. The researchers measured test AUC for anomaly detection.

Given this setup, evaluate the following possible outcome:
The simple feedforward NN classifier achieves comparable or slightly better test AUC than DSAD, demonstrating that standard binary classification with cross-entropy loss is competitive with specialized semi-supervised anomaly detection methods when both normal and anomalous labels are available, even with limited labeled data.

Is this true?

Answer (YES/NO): YES